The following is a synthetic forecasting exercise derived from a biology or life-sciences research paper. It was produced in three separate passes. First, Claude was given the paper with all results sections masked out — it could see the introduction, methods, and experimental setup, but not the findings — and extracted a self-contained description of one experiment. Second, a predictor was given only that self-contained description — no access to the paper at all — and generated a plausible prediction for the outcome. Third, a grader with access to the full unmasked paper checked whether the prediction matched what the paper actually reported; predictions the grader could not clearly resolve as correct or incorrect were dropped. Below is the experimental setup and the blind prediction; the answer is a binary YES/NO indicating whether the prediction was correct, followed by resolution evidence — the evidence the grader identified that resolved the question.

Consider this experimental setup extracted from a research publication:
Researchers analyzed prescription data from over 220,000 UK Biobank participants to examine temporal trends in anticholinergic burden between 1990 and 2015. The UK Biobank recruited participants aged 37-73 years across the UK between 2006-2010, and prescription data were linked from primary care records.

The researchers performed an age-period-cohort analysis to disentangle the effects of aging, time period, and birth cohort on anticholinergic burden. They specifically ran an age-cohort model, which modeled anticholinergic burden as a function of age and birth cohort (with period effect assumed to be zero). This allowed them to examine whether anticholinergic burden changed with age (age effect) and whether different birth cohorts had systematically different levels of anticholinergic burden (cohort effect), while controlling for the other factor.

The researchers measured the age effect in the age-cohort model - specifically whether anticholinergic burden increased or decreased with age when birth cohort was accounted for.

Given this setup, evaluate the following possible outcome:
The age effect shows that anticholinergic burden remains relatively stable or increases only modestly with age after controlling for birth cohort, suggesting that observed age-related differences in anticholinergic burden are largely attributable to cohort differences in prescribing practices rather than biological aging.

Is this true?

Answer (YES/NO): NO